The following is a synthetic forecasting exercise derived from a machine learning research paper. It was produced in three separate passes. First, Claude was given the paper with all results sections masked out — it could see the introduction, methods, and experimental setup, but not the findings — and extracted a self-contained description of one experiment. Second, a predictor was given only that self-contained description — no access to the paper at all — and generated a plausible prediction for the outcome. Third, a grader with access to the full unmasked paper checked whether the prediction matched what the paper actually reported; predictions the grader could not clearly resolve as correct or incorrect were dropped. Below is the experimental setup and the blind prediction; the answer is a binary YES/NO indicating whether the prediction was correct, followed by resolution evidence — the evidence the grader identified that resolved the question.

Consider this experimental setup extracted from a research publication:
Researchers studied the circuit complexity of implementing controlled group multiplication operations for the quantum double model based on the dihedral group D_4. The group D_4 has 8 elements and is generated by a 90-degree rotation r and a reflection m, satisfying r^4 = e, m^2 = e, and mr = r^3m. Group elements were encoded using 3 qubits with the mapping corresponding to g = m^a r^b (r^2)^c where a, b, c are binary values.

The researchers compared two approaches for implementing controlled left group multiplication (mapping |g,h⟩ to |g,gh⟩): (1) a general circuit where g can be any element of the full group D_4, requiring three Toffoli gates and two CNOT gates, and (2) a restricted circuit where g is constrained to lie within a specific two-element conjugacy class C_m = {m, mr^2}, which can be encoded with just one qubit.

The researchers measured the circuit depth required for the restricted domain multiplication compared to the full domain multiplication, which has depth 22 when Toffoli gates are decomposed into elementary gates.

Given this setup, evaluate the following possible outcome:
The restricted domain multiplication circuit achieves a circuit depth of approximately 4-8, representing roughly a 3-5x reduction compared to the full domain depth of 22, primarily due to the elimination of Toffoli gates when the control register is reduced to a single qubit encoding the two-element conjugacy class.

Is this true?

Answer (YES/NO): NO